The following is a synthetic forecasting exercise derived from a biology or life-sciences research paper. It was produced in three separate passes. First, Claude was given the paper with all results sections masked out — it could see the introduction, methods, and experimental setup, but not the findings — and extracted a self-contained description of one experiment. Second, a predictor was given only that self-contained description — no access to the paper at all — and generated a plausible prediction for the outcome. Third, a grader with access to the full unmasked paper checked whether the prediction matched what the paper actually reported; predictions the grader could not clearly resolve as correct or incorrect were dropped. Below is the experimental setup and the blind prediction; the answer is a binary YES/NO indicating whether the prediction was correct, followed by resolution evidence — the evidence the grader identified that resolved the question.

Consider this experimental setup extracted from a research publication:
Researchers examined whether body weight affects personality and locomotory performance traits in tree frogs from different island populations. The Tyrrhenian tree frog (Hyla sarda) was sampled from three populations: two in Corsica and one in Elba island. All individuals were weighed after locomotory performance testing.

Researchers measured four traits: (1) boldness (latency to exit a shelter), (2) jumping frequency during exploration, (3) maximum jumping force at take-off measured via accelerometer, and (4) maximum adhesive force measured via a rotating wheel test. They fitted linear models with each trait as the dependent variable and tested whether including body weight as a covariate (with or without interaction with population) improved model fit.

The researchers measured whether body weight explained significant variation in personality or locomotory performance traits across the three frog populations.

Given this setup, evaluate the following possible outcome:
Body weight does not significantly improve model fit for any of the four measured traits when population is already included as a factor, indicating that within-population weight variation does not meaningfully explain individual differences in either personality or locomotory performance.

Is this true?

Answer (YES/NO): YES